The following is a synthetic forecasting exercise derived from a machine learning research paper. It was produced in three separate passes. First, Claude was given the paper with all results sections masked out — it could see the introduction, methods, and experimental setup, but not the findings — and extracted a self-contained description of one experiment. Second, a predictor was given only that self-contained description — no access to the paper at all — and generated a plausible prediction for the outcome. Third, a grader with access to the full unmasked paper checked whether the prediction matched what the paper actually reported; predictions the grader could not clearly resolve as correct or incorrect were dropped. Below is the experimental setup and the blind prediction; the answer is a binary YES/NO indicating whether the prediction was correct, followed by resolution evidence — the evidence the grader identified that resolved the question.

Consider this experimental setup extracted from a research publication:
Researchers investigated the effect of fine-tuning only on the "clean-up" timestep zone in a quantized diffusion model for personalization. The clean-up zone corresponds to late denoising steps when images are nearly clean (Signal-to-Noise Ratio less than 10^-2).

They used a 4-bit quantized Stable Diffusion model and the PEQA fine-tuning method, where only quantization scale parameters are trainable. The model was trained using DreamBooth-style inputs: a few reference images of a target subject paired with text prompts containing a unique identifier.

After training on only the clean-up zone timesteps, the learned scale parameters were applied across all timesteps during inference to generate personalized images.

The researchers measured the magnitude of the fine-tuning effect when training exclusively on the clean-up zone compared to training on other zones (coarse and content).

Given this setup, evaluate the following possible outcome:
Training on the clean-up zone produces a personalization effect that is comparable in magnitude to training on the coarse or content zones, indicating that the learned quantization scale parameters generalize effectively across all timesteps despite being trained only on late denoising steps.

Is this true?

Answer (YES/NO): NO